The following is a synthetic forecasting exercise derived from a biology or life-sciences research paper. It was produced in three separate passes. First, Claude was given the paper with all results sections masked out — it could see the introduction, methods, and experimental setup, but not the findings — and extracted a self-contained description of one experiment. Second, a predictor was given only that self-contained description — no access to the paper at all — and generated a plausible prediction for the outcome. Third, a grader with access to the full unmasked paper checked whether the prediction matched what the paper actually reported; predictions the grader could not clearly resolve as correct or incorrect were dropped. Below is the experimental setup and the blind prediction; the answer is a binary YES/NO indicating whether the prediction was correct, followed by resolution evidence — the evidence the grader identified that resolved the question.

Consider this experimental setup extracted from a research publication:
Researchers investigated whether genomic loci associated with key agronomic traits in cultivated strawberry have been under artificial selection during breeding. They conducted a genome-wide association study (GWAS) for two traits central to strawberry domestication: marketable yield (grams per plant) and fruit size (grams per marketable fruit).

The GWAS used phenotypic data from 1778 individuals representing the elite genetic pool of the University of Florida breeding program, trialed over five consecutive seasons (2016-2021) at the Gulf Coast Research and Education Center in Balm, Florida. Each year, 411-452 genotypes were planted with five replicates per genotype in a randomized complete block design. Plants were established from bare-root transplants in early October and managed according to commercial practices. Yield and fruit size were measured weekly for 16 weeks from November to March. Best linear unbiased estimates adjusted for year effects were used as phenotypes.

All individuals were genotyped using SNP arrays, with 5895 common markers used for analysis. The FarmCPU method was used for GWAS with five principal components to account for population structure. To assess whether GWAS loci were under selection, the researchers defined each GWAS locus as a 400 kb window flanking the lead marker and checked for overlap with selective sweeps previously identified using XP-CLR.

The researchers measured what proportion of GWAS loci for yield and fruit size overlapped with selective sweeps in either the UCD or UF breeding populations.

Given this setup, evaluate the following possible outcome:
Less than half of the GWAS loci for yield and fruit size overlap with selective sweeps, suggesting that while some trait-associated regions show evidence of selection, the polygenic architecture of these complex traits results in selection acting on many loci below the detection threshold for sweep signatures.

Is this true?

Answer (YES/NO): NO